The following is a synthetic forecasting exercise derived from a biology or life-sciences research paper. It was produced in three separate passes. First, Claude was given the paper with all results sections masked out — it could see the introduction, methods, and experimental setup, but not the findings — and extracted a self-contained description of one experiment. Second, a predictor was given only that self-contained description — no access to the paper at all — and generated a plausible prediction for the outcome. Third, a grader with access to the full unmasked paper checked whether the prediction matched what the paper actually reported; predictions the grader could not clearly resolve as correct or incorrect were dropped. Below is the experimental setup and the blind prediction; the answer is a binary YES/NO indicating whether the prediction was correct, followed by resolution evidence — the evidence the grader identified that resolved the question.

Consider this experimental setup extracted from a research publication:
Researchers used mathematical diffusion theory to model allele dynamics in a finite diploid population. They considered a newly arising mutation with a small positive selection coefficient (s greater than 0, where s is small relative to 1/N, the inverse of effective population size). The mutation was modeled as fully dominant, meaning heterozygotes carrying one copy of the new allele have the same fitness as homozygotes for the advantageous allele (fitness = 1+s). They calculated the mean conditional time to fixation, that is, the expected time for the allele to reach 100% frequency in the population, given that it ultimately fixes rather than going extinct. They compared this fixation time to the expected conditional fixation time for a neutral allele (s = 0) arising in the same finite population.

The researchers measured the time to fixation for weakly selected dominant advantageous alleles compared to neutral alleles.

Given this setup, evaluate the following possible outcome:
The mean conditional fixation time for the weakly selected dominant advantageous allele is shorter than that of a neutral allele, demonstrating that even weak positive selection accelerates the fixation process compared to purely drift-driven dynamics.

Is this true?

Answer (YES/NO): NO